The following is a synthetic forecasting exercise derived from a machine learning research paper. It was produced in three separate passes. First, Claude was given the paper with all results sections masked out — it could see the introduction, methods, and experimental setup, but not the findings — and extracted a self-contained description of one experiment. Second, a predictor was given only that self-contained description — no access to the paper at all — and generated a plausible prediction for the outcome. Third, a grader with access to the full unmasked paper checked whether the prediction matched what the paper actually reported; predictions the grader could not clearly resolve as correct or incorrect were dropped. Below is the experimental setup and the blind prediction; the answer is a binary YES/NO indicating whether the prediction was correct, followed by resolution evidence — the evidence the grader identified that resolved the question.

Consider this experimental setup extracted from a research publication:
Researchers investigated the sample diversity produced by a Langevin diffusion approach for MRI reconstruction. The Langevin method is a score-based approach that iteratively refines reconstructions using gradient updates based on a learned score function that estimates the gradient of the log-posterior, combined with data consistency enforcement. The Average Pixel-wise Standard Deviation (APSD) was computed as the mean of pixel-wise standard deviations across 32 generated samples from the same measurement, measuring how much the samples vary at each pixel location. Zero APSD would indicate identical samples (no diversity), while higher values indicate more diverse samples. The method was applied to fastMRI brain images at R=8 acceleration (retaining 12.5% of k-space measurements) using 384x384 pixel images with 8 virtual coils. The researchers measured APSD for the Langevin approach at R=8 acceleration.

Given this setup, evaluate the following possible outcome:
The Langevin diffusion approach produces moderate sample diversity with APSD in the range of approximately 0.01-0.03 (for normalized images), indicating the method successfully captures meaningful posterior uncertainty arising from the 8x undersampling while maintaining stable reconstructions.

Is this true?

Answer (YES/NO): NO